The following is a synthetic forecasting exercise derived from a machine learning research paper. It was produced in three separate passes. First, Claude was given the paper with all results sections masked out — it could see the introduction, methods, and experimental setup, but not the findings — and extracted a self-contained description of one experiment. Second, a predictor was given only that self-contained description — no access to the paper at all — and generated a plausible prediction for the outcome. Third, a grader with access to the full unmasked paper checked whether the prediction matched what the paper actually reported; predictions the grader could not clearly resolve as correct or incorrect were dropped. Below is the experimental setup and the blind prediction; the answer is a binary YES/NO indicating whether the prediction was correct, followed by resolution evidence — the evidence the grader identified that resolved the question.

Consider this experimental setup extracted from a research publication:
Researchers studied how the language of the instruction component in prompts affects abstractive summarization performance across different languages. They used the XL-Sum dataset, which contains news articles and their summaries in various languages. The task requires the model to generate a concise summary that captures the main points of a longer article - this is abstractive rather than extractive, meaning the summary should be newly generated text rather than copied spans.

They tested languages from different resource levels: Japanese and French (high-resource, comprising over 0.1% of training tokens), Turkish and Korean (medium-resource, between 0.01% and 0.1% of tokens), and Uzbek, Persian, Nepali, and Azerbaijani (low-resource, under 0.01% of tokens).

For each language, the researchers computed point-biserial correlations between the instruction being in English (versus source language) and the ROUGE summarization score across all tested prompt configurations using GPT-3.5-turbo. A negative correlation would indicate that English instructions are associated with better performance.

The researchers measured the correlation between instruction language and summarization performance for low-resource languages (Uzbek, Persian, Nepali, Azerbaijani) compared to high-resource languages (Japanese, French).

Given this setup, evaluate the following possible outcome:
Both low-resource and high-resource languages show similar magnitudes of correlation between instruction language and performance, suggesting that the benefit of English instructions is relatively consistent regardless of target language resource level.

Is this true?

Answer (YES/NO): NO